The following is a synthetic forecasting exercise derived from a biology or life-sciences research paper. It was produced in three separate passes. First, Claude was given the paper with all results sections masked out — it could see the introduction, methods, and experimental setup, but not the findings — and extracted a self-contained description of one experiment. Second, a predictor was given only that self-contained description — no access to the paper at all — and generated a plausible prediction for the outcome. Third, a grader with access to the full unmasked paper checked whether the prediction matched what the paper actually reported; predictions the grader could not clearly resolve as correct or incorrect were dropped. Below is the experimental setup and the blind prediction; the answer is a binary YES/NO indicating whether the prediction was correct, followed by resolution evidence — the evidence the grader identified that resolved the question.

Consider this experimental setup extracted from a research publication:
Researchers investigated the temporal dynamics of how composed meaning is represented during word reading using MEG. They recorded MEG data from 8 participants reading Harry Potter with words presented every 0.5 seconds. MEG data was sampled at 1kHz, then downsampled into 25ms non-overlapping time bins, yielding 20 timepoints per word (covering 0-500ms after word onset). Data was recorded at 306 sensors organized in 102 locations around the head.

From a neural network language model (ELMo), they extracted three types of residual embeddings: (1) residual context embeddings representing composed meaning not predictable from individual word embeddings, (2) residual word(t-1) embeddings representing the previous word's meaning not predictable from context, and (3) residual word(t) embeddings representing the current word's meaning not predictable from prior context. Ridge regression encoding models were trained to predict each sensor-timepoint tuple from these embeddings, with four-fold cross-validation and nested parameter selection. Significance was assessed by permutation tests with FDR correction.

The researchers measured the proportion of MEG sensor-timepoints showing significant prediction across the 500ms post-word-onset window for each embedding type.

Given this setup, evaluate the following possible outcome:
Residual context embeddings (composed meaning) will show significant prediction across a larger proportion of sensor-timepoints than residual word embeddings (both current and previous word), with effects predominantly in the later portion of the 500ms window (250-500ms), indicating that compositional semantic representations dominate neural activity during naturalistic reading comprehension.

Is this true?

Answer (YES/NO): NO